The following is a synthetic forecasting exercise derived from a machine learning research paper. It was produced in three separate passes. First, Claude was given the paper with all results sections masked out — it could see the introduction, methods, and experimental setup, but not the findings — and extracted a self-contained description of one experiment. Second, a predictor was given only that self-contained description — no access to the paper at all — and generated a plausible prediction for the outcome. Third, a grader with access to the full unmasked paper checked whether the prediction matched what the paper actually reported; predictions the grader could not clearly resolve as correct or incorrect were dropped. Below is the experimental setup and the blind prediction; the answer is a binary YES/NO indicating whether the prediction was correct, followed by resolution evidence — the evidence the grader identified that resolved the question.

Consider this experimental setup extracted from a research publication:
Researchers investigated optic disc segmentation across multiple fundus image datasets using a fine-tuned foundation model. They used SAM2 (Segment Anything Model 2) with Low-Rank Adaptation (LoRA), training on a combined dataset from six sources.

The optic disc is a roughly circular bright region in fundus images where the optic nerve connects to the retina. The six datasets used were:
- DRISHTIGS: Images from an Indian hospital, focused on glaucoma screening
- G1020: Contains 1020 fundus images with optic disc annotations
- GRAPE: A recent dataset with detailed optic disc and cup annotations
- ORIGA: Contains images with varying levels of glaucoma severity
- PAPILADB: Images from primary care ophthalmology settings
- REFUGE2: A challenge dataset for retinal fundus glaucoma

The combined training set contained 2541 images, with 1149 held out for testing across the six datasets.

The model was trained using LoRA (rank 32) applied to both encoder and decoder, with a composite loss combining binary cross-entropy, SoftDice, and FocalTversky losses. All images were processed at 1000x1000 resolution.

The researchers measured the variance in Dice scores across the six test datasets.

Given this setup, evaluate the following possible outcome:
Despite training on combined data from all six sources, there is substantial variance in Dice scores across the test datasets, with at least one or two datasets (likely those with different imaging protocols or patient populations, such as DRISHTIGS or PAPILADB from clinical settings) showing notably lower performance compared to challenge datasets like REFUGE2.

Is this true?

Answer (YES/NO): NO